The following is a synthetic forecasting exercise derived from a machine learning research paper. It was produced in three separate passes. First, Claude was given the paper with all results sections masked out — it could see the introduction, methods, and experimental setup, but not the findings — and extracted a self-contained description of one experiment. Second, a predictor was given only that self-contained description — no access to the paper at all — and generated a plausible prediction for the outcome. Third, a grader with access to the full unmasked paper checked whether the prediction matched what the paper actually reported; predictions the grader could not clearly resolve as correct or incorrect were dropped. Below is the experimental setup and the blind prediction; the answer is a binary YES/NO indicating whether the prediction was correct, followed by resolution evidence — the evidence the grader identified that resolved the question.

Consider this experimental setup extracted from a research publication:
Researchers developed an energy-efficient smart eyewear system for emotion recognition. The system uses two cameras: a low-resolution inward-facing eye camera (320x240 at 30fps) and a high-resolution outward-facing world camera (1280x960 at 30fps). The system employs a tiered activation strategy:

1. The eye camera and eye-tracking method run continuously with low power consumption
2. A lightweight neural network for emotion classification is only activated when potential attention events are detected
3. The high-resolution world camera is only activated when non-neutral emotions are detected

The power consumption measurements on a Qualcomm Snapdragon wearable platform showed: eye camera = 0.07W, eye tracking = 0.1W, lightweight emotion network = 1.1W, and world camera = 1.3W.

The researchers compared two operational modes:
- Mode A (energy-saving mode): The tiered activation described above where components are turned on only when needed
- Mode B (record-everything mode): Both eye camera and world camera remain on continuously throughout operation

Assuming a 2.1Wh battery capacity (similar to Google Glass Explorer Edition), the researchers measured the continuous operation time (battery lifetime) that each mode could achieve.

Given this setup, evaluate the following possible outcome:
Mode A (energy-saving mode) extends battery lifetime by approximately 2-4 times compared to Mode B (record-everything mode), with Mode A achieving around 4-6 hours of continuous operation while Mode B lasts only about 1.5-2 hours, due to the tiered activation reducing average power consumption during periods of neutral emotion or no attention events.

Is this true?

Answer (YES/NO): YES